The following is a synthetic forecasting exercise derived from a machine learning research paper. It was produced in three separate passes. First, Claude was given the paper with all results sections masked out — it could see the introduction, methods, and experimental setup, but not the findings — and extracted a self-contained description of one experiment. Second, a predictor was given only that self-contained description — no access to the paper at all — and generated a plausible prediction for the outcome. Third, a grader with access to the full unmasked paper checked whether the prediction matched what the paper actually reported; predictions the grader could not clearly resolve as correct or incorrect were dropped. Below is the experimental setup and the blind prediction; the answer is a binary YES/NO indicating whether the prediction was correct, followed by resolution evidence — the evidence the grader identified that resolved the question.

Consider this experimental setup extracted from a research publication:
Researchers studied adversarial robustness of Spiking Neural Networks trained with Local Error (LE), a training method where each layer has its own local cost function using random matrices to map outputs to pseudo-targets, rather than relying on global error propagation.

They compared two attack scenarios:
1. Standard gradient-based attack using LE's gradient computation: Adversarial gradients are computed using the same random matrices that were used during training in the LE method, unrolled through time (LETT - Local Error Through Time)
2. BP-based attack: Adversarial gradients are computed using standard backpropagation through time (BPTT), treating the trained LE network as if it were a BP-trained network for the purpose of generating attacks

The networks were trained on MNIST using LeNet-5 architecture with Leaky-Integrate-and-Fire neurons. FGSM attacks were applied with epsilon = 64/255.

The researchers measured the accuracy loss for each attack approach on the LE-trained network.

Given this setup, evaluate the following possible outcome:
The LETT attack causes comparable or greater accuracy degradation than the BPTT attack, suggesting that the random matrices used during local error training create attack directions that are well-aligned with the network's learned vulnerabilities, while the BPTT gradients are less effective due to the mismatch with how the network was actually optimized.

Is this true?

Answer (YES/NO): NO